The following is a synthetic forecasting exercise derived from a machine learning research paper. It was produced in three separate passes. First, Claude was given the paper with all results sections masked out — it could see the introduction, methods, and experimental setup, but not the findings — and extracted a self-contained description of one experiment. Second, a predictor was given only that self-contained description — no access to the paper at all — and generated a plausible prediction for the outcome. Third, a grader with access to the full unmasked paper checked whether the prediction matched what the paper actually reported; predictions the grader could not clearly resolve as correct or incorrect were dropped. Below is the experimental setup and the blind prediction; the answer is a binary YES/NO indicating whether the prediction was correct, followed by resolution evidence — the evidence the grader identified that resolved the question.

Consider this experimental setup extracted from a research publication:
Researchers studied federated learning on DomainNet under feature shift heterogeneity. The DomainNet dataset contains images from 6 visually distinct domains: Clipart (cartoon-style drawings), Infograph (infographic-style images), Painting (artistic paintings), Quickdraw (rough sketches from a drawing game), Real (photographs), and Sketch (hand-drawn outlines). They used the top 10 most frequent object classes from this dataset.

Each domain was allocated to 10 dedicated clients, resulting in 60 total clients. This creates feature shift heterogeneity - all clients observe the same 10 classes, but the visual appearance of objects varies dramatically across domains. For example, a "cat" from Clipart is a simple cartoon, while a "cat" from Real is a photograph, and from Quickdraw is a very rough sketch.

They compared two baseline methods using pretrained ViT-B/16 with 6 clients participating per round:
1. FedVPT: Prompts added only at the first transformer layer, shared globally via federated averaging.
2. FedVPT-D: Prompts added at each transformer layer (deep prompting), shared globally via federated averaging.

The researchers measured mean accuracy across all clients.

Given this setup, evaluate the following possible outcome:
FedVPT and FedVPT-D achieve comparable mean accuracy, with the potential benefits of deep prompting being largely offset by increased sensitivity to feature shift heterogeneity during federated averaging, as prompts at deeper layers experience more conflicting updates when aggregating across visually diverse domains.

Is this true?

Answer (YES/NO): NO